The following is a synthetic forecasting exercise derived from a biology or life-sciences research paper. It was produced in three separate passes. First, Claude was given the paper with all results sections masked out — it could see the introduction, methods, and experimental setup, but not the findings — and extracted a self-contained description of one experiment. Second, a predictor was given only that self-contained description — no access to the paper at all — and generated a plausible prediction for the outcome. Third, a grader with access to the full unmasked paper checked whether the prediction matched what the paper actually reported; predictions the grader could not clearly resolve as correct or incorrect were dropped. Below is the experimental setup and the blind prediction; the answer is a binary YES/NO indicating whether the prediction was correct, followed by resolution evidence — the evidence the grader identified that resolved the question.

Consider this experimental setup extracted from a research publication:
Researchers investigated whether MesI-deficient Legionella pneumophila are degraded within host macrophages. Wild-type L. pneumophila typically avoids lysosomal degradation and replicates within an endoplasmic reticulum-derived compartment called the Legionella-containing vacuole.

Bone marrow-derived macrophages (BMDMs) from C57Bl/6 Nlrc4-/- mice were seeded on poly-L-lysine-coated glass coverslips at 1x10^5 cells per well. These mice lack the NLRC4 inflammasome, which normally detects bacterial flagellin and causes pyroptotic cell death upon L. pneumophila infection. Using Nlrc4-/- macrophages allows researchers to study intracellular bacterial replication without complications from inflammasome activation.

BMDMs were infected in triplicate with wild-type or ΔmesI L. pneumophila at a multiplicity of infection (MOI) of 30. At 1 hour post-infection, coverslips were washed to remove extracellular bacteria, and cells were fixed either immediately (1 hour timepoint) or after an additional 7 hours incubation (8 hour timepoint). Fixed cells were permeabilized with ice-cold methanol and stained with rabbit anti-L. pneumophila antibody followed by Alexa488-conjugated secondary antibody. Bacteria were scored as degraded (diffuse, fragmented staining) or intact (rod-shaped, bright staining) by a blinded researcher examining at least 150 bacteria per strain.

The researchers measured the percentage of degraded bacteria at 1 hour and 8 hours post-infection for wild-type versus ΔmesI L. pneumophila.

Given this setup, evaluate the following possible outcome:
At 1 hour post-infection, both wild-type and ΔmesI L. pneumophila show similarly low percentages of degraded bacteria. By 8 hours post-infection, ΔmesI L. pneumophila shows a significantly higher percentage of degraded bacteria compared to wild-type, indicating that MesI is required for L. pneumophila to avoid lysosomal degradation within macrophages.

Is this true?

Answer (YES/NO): YES